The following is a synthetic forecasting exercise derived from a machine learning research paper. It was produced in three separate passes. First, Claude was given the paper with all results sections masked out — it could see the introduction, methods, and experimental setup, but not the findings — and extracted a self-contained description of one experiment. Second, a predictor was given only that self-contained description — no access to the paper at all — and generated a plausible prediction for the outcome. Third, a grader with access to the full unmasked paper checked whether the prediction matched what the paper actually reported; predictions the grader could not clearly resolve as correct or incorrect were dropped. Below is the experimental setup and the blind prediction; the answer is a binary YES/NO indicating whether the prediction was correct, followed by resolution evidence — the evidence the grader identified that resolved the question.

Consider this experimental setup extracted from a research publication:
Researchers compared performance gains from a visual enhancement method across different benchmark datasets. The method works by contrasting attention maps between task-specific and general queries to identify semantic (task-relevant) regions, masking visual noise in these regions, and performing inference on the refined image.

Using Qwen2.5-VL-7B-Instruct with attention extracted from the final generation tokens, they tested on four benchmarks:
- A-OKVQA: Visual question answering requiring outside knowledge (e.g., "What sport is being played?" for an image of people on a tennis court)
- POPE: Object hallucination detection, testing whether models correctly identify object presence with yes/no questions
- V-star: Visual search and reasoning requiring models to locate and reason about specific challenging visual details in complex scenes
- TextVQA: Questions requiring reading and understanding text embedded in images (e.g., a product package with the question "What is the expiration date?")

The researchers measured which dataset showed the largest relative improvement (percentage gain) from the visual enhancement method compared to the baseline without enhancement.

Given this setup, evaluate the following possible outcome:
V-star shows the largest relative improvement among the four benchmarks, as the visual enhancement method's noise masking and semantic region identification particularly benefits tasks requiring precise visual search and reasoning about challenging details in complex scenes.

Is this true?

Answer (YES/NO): YES